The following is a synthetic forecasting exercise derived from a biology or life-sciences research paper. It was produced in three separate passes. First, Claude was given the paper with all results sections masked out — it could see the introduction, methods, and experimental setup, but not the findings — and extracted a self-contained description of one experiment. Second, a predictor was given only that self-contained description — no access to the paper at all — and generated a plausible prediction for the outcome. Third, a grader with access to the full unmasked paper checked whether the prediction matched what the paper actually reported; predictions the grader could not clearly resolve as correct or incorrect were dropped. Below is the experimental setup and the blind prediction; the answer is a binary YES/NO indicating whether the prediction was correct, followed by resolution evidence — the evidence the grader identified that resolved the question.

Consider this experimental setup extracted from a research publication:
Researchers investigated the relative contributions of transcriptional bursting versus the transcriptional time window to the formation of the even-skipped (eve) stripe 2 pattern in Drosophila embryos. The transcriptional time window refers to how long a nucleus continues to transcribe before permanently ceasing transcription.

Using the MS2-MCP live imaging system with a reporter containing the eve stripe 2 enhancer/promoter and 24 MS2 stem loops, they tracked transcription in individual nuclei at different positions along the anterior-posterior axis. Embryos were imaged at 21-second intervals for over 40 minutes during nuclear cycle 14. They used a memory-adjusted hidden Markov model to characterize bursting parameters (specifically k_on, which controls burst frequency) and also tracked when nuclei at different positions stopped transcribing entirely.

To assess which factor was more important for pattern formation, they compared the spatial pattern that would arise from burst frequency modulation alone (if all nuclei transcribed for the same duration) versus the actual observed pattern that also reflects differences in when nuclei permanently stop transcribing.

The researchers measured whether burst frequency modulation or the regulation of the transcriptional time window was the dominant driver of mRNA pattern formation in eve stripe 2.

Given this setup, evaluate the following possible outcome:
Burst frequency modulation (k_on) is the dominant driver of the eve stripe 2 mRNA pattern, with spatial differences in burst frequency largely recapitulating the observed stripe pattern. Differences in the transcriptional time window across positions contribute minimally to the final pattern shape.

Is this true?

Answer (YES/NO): NO